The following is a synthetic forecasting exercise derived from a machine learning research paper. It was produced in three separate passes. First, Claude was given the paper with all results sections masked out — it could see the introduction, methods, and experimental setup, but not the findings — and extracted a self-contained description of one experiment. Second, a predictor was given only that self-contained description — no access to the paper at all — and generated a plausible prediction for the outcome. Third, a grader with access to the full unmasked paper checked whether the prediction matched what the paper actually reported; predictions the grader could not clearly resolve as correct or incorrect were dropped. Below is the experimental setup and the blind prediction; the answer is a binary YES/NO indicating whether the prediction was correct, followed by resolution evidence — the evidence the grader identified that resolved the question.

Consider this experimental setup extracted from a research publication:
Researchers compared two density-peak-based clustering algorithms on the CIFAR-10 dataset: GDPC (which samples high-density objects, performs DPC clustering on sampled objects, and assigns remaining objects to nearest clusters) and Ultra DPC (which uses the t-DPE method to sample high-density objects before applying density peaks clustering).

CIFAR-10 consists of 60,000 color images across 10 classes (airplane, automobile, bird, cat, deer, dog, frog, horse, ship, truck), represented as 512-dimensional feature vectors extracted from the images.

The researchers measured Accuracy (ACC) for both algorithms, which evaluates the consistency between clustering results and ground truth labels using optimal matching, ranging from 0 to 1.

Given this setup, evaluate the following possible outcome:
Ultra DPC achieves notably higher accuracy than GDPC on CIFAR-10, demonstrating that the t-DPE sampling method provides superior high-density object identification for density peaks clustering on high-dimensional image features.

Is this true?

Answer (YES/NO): NO